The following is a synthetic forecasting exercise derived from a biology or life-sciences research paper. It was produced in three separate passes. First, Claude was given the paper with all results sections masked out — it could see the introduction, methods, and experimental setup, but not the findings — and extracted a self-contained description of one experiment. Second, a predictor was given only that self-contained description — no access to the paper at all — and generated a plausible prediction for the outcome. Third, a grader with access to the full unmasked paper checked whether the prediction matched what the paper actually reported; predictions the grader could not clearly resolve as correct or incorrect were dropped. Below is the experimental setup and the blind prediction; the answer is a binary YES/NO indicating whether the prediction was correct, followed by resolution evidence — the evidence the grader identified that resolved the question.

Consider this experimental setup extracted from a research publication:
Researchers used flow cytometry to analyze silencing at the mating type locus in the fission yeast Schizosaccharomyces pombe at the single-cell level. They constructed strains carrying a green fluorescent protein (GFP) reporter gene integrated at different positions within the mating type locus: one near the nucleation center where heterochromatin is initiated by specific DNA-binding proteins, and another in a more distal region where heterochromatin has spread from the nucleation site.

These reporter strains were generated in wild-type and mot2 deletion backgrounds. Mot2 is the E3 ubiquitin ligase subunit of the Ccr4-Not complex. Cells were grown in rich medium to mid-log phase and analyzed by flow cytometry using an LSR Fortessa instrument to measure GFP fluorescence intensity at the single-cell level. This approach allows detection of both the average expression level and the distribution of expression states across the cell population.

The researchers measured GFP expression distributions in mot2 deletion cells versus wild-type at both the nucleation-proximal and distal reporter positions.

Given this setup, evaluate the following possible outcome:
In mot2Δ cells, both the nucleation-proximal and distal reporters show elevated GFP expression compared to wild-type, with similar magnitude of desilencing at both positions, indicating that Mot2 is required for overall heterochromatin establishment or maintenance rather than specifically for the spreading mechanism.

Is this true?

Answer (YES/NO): NO